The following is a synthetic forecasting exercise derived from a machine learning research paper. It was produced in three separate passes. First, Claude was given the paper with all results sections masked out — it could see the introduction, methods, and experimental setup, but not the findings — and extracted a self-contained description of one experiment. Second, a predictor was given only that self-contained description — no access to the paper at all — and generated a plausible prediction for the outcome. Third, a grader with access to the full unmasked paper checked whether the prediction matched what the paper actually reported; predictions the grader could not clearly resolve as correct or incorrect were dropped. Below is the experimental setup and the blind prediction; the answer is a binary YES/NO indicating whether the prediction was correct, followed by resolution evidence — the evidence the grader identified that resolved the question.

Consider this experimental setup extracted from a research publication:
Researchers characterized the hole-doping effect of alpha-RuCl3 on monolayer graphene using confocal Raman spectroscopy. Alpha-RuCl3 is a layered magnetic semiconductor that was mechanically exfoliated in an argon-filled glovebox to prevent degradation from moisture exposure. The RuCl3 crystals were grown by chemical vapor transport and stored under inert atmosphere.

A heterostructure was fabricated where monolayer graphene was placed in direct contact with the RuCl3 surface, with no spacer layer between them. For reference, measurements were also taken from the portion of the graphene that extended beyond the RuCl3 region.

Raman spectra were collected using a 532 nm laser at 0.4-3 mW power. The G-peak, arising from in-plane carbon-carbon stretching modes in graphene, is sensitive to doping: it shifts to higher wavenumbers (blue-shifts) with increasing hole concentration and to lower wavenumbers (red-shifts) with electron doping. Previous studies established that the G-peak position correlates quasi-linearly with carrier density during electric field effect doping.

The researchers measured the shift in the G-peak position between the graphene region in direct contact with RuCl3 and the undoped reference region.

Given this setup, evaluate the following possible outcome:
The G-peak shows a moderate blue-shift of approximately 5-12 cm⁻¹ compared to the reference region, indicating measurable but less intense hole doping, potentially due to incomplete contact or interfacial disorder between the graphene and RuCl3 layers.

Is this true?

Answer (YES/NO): NO